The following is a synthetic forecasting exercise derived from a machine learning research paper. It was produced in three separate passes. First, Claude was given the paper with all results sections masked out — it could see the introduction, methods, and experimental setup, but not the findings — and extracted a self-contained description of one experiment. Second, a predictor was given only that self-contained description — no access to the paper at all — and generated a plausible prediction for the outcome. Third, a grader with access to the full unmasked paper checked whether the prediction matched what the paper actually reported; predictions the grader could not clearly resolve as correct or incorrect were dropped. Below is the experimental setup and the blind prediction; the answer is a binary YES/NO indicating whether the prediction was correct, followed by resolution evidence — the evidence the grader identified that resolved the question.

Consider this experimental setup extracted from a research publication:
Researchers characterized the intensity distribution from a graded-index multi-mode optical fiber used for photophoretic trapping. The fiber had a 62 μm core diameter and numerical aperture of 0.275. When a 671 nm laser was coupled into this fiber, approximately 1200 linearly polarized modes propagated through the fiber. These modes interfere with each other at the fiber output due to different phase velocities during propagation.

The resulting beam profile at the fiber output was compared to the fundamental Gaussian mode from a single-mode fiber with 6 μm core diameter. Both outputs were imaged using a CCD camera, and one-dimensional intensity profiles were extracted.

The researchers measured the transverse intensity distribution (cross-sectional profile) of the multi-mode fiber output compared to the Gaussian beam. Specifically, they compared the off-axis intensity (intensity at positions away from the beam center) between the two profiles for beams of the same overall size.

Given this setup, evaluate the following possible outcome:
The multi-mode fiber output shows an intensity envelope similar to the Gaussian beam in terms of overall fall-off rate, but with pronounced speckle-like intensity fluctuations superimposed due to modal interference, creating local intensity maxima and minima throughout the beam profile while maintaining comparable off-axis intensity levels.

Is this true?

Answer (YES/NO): NO